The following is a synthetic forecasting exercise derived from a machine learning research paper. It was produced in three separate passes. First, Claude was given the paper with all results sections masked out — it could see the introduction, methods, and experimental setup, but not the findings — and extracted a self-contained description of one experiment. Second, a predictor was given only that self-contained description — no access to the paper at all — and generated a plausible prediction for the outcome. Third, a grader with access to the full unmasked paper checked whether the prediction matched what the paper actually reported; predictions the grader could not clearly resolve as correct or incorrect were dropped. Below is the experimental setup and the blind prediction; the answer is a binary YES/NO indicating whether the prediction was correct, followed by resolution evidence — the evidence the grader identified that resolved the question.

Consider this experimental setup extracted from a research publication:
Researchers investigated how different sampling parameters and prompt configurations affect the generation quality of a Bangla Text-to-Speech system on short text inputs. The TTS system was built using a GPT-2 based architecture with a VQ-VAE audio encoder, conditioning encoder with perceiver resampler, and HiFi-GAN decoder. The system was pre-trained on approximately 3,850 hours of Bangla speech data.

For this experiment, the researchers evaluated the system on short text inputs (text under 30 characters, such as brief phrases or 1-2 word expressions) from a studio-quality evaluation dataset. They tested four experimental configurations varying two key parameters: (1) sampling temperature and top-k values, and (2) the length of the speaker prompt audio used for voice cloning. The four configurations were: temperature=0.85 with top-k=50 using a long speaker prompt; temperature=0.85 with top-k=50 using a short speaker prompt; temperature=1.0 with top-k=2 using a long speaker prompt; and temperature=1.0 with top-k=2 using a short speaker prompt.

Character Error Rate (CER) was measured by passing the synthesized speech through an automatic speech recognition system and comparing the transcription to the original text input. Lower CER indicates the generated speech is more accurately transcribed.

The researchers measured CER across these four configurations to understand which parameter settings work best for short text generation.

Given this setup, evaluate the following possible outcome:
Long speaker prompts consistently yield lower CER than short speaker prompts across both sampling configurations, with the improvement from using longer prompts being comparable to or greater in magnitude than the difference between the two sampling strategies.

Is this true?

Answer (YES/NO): NO